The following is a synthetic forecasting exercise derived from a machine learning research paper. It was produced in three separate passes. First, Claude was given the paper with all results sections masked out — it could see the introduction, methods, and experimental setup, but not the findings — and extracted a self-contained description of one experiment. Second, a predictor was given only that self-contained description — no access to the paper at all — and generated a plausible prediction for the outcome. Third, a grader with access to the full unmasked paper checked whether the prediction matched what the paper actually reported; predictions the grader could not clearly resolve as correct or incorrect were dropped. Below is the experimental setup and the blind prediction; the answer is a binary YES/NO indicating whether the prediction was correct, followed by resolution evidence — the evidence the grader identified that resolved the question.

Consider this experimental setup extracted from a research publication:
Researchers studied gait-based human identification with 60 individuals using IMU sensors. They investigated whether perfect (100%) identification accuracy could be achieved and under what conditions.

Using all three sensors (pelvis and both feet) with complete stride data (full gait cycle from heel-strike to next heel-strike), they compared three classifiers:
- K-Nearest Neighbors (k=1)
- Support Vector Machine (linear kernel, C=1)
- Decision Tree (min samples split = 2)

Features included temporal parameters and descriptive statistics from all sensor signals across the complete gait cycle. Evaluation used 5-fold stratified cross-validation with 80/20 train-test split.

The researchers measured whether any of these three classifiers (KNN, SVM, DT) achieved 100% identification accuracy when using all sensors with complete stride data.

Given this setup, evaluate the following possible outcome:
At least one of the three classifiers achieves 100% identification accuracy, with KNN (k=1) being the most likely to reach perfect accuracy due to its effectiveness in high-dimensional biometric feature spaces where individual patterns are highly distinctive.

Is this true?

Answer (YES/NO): YES